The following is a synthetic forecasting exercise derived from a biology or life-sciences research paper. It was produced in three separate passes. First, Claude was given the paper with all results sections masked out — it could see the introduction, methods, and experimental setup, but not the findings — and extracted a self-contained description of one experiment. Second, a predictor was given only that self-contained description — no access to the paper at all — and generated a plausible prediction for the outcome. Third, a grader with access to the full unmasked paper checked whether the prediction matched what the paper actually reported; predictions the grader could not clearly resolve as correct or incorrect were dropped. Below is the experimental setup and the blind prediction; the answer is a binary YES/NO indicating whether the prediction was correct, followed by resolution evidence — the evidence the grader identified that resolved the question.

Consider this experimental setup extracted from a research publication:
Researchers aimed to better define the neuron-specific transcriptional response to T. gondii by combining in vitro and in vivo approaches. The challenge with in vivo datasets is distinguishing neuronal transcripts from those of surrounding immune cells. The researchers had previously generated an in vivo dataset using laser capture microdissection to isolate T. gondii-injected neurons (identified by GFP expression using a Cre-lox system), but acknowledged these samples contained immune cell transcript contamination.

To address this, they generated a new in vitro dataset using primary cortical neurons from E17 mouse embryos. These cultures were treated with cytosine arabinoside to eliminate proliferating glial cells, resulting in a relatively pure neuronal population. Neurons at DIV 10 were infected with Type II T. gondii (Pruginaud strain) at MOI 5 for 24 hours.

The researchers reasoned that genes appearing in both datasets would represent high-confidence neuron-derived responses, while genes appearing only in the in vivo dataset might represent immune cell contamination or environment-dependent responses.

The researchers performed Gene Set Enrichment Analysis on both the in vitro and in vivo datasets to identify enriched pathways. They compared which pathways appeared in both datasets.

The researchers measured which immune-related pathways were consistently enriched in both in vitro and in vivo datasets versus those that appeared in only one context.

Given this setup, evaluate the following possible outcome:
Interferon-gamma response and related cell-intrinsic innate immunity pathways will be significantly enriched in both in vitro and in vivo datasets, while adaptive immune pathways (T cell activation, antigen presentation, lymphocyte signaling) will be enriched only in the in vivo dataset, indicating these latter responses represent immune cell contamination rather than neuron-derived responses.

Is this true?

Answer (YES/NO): YES